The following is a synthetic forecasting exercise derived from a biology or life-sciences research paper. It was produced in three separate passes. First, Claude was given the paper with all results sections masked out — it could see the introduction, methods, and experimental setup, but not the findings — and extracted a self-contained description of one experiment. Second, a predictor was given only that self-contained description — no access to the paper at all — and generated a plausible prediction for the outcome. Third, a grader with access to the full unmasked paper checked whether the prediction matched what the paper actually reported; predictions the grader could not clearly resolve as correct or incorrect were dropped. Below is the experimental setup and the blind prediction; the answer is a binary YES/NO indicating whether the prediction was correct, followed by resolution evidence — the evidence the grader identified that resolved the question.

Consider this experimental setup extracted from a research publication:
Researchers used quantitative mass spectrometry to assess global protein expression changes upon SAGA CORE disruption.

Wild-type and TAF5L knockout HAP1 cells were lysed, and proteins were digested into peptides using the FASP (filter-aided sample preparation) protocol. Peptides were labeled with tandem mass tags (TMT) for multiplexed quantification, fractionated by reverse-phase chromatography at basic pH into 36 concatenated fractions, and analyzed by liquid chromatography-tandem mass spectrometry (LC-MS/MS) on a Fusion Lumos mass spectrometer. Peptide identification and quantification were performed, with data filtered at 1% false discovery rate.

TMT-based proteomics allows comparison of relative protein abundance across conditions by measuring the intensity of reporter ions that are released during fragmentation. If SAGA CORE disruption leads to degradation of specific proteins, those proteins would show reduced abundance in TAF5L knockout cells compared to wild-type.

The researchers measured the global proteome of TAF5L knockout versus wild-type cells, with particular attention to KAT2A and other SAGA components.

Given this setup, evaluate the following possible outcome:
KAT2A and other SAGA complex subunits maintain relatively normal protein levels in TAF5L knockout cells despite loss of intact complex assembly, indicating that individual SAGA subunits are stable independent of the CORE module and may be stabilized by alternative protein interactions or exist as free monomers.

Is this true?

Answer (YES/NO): NO